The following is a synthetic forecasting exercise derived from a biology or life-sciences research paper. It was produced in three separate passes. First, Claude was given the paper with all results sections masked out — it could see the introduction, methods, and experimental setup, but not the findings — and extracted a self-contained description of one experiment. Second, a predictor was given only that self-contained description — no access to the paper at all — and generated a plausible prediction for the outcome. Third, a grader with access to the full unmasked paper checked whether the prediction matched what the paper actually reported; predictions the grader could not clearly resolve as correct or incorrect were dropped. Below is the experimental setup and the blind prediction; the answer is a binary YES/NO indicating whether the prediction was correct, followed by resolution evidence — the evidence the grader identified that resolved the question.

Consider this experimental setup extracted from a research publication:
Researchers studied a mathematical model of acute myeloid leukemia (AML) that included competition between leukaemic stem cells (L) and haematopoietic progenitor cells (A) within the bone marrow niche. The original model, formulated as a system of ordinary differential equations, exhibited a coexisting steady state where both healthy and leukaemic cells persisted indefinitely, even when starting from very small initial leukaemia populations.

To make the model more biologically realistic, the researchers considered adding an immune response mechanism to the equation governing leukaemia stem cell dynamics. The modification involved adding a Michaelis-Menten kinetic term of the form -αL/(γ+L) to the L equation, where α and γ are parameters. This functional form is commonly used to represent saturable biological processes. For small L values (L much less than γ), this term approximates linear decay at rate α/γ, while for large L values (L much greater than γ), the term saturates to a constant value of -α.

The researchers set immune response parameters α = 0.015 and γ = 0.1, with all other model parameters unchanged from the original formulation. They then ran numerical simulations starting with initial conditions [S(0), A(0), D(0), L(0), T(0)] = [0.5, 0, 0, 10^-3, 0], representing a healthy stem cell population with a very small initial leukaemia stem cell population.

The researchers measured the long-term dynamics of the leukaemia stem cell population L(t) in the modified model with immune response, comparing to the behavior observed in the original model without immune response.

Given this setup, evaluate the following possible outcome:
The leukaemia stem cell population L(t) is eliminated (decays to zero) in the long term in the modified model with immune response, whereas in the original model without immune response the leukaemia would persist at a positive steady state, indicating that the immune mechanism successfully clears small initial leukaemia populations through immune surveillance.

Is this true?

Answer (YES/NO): YES